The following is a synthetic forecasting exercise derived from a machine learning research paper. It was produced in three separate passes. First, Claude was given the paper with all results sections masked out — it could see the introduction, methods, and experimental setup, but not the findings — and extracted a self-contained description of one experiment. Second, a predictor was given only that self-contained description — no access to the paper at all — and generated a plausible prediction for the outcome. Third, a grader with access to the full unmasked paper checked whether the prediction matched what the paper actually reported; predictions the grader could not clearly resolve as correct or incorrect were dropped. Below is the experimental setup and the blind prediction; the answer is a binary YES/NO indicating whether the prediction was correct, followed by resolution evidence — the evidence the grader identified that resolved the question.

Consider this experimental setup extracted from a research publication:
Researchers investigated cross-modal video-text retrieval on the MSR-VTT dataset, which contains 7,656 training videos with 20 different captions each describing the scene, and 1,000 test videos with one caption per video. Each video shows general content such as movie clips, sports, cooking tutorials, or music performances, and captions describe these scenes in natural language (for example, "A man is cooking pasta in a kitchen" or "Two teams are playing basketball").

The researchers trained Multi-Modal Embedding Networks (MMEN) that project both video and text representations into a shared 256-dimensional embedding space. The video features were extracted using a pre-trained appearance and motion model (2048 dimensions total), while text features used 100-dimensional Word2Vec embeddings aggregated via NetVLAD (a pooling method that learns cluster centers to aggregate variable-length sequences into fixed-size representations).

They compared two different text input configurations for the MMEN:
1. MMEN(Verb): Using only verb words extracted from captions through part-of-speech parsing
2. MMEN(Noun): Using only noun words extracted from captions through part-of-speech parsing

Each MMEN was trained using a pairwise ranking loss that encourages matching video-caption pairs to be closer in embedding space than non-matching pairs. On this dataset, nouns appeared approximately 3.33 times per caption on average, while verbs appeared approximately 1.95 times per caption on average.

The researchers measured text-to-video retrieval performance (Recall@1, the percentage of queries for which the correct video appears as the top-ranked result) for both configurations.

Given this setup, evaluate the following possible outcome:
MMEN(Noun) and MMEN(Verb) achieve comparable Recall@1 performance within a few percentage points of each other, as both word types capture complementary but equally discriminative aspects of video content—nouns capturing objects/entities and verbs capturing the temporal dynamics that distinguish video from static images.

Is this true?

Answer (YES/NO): NO